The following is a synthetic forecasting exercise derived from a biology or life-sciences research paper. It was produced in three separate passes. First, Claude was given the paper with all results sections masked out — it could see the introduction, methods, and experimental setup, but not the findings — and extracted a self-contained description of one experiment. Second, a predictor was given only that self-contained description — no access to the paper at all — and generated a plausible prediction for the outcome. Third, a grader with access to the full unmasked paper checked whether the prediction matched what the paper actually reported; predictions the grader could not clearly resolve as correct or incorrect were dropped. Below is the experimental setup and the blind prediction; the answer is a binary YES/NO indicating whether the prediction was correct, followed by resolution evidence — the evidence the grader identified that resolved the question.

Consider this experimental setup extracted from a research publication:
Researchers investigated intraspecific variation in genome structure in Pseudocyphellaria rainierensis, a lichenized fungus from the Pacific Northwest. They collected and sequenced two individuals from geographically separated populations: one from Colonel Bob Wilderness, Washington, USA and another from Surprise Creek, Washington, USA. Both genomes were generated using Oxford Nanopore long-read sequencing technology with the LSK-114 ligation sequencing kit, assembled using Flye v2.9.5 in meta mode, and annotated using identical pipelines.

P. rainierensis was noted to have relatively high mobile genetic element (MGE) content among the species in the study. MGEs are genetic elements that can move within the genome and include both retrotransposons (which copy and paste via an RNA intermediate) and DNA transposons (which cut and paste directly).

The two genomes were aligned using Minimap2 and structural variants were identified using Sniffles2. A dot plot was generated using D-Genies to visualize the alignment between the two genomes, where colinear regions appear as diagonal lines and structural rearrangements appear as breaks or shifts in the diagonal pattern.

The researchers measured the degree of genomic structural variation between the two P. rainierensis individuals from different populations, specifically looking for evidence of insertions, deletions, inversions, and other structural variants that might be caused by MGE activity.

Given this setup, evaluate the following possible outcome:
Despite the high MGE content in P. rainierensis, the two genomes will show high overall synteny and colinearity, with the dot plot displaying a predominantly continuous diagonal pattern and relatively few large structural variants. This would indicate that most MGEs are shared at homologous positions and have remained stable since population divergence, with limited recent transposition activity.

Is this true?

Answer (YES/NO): YES